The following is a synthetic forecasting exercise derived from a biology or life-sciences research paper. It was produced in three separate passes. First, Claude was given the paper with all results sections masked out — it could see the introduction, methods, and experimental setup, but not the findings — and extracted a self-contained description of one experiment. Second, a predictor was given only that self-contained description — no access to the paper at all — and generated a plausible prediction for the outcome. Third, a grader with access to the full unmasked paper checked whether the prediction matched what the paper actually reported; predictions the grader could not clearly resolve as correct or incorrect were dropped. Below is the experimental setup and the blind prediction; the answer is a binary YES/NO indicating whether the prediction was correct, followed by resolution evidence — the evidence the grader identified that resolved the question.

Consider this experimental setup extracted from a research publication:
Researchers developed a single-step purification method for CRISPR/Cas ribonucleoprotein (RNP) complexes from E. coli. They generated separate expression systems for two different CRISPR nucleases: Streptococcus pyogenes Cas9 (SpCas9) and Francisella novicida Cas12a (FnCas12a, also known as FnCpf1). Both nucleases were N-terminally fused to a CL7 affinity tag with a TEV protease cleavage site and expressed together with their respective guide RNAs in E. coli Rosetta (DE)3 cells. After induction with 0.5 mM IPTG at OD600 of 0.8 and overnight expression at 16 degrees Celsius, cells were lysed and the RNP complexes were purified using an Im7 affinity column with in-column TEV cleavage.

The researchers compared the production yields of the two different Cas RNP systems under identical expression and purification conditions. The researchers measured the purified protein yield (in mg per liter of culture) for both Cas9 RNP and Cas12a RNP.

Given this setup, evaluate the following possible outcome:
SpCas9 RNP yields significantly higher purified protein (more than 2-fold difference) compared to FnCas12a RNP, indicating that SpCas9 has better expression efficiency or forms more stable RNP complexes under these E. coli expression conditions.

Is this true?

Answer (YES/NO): NO